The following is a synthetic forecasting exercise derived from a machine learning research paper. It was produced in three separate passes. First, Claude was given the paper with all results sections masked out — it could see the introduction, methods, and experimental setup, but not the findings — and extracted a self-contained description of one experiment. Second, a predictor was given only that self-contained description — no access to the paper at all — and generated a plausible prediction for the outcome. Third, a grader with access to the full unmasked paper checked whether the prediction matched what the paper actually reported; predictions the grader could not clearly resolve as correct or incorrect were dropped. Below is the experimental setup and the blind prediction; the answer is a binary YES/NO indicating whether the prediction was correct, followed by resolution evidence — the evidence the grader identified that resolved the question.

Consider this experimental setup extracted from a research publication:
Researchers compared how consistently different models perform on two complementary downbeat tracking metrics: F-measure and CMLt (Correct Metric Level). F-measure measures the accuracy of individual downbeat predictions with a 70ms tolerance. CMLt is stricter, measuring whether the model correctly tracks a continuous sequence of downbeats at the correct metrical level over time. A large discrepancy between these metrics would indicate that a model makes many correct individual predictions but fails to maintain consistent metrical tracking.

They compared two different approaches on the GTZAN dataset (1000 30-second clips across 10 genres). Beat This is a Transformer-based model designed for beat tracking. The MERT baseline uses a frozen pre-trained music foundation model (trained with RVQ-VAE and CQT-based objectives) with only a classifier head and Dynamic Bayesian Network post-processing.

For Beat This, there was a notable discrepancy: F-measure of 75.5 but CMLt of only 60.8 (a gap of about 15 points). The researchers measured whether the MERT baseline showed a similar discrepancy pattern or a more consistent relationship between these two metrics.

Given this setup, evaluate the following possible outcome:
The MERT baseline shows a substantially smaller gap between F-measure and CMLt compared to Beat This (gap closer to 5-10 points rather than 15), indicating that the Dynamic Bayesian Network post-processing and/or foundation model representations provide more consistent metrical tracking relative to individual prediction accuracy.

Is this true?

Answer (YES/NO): YES